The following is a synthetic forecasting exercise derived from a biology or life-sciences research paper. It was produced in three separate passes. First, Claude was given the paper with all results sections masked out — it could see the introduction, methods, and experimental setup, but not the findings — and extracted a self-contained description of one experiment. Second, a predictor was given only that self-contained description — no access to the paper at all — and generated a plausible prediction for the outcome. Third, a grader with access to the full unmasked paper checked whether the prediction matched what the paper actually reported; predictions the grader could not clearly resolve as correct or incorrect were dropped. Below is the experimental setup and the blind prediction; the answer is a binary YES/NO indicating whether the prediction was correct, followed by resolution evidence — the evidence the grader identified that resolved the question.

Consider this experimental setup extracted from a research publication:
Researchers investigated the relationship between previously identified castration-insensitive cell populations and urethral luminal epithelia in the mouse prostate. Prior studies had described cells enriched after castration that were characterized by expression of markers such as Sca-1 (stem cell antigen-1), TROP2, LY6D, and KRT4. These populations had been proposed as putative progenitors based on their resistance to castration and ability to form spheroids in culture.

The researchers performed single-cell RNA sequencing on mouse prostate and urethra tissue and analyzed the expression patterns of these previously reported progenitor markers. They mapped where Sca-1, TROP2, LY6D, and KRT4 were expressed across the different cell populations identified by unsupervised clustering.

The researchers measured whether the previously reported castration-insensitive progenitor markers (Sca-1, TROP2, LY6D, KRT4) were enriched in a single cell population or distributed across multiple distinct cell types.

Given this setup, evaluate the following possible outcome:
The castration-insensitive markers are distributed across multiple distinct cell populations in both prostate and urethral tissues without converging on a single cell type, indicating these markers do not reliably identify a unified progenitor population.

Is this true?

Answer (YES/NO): NO